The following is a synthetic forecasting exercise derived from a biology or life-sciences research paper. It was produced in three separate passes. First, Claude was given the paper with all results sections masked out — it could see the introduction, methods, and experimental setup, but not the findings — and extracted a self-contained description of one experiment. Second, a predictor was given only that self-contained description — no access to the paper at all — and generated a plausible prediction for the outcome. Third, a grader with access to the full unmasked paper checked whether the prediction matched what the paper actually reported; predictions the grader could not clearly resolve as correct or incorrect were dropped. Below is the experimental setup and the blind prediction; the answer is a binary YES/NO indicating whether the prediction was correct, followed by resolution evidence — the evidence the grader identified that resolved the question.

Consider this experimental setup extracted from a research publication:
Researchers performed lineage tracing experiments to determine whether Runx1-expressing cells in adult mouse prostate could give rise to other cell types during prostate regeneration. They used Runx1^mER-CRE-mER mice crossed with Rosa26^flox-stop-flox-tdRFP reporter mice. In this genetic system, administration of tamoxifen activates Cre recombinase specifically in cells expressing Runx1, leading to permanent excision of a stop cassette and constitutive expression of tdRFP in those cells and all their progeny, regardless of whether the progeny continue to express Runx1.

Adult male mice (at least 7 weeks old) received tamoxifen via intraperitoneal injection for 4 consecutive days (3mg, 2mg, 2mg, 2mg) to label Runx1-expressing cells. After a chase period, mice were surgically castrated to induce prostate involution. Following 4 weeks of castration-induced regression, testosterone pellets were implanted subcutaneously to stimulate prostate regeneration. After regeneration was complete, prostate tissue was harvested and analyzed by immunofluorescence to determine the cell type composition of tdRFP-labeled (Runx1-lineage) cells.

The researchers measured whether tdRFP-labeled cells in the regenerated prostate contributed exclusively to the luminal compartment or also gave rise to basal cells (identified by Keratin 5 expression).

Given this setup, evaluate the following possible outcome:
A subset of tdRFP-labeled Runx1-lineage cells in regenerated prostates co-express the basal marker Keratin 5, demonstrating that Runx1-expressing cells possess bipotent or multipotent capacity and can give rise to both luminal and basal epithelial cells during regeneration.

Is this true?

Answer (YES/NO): NO